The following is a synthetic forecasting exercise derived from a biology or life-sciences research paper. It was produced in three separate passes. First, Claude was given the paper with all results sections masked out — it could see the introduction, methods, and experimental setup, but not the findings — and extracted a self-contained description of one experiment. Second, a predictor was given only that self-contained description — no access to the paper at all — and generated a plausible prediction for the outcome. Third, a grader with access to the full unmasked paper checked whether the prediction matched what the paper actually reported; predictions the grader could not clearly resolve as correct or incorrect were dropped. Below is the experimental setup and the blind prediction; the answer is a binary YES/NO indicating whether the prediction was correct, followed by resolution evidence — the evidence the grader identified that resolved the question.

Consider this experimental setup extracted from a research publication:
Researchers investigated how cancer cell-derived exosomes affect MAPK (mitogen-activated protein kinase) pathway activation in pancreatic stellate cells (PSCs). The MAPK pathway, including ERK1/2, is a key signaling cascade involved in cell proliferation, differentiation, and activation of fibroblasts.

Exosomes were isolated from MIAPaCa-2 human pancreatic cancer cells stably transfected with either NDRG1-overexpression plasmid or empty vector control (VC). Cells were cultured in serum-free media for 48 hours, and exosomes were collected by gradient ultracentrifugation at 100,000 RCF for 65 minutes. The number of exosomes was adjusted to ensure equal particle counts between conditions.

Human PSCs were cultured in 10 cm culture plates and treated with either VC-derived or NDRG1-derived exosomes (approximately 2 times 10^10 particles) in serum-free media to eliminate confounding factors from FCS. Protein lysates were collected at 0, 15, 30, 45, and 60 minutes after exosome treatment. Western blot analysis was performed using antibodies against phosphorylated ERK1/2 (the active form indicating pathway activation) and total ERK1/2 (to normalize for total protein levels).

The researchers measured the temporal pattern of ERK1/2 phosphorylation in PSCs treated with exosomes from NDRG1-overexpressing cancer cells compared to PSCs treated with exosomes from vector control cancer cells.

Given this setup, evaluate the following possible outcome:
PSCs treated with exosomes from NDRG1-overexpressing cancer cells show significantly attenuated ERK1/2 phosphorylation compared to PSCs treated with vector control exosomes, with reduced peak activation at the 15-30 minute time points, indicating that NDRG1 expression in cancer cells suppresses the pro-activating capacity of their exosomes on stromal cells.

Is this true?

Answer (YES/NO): NO